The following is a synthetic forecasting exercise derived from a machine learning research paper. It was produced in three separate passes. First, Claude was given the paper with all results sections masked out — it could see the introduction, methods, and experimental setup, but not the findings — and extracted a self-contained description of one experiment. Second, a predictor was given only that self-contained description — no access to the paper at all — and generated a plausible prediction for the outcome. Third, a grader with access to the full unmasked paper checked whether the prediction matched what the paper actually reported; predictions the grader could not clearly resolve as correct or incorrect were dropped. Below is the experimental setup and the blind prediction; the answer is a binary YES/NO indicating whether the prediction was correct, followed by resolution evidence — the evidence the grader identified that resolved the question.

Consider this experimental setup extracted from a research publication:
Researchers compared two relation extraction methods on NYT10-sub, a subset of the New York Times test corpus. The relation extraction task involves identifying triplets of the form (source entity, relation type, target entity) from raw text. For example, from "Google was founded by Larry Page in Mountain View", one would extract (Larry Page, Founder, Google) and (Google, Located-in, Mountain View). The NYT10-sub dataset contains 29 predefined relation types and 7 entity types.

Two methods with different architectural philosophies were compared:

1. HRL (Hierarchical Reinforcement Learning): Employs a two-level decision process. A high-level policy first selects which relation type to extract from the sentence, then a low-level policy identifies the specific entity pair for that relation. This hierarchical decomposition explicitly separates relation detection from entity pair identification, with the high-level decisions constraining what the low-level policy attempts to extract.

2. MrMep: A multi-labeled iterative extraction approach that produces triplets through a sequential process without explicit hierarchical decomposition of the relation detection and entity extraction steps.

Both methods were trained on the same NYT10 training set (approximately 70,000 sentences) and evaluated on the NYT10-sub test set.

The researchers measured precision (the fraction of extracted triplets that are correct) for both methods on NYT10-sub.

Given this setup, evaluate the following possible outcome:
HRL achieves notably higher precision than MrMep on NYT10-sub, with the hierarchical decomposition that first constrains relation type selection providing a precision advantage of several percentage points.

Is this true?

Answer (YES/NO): NO